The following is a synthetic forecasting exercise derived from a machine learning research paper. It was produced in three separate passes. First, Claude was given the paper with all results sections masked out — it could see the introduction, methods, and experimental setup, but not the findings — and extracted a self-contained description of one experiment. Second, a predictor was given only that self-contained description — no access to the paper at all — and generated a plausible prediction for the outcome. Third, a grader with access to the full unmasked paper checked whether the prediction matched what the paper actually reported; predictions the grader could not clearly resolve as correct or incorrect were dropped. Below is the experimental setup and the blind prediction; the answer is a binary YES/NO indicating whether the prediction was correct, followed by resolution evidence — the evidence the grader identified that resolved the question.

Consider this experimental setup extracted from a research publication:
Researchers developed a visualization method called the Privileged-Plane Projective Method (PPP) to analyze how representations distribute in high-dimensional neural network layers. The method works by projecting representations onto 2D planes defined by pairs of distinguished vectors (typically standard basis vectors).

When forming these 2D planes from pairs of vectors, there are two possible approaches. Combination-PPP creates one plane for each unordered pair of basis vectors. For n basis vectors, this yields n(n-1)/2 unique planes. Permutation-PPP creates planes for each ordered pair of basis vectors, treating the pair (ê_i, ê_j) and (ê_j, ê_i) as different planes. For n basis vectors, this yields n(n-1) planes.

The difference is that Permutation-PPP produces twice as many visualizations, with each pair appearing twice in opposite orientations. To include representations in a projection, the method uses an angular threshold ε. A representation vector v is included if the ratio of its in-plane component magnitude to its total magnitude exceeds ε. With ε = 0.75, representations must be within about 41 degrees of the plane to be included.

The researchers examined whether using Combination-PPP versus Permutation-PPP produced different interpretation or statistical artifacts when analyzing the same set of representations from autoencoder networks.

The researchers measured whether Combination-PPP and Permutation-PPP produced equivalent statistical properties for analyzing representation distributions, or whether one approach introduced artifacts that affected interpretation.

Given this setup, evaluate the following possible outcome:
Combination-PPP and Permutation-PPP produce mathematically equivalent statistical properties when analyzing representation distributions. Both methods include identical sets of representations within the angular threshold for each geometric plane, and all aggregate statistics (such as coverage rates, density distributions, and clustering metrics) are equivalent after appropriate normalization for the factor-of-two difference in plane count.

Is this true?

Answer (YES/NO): NO